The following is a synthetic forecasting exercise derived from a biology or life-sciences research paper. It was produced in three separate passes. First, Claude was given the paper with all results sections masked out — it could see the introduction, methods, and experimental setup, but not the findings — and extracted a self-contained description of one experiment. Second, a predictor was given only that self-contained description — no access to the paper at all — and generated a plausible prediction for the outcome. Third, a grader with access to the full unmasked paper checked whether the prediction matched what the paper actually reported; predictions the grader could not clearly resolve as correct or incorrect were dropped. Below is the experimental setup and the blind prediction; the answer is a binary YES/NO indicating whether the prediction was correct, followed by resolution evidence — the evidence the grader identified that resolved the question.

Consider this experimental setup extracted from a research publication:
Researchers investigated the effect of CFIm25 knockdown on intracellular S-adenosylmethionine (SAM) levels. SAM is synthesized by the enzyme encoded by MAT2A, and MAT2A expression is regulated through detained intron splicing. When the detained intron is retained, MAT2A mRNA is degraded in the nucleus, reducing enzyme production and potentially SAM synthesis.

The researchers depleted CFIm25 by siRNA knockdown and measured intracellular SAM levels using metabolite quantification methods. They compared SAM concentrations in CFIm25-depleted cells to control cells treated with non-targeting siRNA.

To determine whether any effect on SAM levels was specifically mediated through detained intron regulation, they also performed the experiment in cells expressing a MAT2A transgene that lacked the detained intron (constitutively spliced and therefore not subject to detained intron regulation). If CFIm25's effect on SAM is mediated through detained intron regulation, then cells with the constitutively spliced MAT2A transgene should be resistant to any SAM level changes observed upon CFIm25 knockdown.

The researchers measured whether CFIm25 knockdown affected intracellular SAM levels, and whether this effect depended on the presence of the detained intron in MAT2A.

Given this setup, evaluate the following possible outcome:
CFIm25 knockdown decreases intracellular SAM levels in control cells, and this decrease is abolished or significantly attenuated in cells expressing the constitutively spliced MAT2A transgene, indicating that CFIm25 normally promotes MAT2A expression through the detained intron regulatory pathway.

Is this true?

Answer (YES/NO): YES